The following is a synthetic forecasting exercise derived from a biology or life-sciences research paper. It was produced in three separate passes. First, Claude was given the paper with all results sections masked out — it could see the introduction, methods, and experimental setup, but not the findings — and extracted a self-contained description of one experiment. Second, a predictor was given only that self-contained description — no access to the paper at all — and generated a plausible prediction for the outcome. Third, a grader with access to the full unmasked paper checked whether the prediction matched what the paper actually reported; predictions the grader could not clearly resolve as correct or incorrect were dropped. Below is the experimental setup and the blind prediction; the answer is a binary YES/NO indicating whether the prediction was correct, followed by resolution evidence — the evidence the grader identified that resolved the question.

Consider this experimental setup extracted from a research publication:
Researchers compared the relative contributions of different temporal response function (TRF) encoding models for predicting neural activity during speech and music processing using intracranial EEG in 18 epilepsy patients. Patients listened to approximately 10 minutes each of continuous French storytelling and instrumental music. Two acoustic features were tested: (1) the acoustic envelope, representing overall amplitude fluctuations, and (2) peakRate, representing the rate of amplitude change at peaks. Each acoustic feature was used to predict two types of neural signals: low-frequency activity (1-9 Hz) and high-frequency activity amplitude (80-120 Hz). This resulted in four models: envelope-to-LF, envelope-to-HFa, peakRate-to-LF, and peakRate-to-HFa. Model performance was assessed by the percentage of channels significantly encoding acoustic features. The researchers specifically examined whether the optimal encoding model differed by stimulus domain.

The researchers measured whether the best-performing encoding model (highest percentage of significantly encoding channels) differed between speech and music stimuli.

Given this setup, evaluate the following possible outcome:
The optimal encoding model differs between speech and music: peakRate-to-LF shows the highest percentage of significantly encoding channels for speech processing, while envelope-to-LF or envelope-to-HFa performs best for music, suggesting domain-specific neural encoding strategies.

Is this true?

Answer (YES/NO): NO